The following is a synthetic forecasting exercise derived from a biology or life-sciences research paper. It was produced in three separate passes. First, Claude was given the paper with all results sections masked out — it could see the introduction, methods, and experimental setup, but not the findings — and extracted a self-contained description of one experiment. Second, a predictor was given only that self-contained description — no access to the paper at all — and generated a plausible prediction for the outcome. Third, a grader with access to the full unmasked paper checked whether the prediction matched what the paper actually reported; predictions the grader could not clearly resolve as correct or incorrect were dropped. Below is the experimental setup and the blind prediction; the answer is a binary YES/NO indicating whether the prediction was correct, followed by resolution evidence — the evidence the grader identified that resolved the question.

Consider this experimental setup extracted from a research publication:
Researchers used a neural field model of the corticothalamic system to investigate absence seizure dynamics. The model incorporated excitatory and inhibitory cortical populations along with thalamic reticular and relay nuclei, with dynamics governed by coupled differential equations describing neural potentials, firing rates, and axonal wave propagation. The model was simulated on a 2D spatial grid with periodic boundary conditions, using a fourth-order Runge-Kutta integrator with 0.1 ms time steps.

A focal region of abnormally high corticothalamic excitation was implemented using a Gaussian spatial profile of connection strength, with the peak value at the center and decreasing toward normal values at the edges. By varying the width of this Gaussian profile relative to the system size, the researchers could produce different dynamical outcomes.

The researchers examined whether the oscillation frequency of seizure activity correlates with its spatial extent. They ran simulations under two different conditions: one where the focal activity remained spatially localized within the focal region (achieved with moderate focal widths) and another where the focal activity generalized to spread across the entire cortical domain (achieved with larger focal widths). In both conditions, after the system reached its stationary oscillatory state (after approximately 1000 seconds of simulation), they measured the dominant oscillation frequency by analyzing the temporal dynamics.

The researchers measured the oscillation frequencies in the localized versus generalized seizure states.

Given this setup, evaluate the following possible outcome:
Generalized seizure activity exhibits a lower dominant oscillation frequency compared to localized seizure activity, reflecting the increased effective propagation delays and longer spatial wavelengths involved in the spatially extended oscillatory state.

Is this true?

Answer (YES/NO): YES